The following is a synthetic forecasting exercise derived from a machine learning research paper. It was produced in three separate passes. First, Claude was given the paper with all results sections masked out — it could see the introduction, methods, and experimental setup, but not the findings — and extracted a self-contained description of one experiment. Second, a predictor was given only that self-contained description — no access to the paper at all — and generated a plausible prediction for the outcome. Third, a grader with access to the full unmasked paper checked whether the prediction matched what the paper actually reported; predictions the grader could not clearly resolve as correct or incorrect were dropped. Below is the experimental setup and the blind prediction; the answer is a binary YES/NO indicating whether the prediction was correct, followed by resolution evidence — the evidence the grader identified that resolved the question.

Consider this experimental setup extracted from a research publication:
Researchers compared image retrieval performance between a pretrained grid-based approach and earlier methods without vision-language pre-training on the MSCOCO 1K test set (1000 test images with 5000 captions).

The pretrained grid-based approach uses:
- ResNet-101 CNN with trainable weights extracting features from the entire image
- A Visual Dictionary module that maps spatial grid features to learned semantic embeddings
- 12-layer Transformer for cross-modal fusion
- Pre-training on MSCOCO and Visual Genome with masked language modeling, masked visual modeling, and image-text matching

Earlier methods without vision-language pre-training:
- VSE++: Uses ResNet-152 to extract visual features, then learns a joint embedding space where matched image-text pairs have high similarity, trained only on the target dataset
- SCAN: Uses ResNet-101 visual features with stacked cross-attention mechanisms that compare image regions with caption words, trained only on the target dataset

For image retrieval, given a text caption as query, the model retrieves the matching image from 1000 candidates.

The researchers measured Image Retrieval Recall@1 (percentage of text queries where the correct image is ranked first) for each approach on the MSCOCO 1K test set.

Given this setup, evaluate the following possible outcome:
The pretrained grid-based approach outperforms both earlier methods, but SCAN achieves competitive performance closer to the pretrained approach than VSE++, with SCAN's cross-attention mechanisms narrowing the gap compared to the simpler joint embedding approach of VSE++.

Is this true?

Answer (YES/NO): NO